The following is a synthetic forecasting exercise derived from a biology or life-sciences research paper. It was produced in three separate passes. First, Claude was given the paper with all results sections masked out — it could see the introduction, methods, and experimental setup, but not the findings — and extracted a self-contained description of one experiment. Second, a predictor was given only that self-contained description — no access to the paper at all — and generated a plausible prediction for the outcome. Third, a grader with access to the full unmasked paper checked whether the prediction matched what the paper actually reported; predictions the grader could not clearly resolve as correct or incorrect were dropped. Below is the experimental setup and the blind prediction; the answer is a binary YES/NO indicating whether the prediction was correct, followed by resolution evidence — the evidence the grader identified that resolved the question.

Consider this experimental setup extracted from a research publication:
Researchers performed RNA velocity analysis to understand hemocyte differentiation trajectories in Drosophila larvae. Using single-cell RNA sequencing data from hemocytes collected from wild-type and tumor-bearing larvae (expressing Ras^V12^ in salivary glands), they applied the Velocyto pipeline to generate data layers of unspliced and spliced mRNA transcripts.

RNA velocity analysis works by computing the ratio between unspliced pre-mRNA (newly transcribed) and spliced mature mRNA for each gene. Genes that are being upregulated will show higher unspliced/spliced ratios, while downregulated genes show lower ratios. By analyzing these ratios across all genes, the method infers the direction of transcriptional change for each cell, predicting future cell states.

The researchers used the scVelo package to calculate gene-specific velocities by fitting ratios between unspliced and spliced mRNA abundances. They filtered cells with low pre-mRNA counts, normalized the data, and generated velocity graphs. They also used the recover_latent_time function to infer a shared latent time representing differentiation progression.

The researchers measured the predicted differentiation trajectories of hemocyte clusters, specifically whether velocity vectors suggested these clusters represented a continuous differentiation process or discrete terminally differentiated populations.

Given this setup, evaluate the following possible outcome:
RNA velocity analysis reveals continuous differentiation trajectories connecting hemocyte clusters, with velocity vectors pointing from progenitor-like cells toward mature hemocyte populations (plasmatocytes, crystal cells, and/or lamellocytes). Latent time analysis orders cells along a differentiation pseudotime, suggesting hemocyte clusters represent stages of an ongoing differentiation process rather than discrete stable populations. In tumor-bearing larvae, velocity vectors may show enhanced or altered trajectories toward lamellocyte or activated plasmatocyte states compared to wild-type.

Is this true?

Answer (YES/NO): NO